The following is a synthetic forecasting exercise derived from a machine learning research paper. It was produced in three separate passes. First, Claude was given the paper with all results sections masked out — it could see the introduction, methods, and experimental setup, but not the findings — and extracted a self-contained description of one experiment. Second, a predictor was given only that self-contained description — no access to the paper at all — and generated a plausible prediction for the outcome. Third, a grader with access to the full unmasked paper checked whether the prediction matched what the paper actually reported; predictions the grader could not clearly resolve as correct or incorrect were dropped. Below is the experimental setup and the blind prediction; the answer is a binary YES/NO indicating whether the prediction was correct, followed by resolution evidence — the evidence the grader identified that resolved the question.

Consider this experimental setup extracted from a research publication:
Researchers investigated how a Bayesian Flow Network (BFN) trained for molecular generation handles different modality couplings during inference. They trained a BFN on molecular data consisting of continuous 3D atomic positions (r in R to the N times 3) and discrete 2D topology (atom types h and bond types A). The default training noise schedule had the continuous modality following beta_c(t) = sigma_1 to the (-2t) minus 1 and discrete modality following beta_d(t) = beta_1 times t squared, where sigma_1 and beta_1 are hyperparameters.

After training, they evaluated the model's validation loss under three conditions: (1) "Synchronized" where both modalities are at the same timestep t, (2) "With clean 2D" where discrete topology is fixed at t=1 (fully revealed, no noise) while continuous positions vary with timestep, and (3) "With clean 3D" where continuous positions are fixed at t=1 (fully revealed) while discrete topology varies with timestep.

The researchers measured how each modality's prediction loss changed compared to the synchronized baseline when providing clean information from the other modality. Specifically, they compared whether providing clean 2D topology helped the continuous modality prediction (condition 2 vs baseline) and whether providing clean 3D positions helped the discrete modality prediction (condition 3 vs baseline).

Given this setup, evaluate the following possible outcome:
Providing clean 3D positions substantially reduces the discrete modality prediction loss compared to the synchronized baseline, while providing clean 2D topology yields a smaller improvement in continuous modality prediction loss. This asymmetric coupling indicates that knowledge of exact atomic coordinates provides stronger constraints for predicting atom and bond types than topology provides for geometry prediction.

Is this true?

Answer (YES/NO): NO